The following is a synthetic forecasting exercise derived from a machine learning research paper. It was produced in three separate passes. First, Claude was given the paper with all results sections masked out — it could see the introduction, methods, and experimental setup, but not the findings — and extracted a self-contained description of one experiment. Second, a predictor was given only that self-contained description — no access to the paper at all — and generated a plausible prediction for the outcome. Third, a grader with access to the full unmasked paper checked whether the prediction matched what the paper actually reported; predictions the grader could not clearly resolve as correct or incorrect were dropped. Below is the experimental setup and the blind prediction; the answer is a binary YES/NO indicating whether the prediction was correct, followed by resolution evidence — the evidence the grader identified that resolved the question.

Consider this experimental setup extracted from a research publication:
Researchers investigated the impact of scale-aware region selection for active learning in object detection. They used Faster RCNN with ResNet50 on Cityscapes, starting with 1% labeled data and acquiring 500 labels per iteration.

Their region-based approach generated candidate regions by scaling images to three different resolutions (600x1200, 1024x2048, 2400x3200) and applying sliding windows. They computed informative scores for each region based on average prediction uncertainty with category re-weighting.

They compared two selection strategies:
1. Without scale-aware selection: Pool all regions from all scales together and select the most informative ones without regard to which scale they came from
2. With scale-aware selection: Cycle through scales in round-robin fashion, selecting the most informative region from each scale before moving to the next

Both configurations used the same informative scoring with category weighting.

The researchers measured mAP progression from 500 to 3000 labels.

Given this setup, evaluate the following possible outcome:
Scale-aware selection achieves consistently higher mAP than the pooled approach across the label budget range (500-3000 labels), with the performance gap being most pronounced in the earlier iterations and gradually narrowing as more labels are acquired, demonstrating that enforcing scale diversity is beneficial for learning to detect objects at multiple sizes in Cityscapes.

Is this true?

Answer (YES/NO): NO